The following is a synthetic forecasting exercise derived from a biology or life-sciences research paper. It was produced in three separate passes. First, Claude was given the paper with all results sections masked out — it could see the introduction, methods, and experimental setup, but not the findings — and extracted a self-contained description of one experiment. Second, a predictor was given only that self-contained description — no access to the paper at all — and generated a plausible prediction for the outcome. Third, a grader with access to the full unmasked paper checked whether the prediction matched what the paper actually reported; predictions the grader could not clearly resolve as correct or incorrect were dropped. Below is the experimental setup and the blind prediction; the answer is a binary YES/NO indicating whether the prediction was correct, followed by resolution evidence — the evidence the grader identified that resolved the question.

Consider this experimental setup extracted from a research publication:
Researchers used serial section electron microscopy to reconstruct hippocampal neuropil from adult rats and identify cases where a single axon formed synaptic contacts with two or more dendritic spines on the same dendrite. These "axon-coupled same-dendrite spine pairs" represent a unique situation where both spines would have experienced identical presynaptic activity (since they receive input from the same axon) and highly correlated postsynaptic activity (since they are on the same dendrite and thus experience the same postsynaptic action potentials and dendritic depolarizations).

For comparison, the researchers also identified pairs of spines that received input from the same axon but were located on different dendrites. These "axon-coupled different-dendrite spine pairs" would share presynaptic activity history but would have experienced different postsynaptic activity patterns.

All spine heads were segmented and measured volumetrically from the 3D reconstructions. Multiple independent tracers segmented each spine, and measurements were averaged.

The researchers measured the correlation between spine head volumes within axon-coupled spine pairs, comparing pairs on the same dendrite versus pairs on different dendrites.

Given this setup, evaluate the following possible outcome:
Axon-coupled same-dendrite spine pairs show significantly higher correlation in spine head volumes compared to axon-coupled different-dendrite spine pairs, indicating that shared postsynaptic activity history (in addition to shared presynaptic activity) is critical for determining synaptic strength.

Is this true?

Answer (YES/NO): YES